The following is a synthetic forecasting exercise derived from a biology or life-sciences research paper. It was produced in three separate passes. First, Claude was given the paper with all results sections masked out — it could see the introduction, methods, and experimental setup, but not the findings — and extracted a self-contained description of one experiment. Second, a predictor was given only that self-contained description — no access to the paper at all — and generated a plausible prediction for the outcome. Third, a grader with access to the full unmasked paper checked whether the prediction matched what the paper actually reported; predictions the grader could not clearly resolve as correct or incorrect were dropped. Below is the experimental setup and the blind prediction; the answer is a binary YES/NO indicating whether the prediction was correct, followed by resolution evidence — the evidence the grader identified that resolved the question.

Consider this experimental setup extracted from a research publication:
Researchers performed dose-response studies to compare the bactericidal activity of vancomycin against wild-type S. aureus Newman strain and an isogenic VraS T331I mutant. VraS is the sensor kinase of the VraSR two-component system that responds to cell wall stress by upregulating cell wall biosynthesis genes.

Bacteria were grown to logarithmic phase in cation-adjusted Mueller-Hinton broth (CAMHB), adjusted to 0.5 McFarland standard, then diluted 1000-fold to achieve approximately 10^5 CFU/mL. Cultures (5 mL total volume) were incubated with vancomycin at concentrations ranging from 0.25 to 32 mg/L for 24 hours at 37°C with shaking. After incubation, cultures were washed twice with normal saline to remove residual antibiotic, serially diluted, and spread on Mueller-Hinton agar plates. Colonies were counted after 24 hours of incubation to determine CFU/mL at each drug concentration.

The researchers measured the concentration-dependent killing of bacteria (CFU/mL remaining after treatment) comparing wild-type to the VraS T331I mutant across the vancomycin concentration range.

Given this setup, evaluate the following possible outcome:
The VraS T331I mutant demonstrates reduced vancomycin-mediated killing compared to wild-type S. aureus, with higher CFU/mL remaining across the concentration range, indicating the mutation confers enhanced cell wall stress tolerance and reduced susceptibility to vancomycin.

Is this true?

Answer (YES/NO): NO